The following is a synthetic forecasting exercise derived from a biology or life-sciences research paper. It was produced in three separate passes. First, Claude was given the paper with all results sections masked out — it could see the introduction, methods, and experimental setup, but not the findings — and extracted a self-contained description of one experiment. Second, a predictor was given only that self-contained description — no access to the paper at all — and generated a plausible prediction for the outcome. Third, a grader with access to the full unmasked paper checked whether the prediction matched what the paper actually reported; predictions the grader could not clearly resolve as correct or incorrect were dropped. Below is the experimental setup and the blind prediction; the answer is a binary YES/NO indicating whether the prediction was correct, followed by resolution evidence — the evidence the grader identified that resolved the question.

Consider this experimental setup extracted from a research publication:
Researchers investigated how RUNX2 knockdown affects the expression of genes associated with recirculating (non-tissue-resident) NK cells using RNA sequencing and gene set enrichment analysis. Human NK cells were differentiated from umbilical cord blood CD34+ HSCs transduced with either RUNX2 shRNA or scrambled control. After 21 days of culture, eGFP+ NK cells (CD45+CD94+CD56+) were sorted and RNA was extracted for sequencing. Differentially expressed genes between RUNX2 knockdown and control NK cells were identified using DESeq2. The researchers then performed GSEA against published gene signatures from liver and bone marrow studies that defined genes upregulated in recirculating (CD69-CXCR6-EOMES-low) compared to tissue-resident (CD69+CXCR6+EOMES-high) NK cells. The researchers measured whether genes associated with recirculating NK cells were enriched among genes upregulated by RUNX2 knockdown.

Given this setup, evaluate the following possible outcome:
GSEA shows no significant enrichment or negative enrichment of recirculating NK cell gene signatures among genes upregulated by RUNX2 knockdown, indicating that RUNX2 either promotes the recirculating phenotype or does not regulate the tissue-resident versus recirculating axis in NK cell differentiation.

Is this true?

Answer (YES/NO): NO